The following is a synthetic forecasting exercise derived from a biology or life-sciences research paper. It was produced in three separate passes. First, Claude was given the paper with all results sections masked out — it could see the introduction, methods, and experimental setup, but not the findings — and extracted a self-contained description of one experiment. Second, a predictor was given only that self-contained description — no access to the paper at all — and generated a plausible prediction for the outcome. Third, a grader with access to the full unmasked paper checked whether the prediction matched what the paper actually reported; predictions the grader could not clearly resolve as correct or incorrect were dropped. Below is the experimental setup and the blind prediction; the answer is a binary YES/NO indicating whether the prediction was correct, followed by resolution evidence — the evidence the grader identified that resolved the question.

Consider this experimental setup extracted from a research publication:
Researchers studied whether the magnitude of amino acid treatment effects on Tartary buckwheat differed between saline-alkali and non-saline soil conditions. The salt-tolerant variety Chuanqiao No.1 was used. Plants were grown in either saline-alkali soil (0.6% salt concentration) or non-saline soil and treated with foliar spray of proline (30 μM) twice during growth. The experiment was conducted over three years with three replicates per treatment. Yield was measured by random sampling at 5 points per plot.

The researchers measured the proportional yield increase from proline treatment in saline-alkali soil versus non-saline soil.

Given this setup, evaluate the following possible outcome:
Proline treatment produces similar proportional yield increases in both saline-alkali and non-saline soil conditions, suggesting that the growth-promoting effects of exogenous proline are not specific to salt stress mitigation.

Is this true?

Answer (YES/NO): NO